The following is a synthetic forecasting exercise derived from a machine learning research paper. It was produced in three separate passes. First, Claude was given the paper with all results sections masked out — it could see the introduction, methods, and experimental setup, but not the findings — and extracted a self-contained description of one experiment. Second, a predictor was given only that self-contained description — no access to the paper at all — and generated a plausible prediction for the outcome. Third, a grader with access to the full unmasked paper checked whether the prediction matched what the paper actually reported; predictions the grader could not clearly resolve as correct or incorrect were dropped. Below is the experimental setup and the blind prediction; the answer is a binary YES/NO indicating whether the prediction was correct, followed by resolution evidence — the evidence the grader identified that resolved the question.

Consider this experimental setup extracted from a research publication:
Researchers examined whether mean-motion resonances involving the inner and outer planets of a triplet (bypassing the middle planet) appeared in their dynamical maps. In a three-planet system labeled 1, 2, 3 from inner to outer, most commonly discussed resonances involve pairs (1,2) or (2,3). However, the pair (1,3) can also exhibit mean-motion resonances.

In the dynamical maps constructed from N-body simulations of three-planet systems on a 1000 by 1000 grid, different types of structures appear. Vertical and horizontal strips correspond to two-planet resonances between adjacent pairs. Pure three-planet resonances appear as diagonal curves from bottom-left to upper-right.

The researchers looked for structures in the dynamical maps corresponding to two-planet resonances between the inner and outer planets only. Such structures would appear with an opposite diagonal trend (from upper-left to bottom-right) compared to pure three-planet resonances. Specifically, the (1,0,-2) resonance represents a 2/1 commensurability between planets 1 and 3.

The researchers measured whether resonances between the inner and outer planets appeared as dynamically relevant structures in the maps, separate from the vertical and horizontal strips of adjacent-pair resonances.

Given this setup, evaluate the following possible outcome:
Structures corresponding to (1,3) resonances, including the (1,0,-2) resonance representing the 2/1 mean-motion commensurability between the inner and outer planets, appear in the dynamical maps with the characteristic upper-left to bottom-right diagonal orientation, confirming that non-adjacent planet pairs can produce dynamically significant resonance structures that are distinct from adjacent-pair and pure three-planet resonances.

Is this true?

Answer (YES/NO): YES